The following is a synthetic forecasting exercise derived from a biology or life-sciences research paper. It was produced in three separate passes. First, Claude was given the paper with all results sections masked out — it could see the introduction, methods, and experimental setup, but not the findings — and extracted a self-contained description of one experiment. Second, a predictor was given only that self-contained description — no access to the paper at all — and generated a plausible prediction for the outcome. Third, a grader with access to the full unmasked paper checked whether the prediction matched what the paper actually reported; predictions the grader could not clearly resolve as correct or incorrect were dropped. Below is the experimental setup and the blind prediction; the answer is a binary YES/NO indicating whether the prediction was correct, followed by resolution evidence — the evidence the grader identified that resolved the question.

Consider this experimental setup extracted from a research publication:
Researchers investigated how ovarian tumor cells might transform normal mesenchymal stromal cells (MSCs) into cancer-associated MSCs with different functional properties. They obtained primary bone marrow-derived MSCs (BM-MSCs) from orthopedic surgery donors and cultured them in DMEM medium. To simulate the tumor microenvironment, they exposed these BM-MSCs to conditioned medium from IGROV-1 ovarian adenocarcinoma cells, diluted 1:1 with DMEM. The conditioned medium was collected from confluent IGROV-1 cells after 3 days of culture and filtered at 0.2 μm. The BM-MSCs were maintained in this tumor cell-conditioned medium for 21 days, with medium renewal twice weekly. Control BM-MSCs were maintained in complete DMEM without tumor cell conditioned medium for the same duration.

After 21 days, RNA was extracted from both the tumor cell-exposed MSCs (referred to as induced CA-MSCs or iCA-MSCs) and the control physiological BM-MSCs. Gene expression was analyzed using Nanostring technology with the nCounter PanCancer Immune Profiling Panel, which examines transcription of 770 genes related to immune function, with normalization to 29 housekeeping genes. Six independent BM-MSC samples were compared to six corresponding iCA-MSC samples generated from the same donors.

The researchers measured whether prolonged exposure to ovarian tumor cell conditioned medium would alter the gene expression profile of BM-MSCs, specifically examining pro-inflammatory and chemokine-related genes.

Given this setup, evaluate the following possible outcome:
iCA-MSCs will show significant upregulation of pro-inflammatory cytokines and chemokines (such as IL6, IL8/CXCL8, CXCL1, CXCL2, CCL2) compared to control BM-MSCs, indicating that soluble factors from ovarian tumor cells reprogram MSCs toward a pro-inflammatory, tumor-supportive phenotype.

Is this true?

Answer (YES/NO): YES